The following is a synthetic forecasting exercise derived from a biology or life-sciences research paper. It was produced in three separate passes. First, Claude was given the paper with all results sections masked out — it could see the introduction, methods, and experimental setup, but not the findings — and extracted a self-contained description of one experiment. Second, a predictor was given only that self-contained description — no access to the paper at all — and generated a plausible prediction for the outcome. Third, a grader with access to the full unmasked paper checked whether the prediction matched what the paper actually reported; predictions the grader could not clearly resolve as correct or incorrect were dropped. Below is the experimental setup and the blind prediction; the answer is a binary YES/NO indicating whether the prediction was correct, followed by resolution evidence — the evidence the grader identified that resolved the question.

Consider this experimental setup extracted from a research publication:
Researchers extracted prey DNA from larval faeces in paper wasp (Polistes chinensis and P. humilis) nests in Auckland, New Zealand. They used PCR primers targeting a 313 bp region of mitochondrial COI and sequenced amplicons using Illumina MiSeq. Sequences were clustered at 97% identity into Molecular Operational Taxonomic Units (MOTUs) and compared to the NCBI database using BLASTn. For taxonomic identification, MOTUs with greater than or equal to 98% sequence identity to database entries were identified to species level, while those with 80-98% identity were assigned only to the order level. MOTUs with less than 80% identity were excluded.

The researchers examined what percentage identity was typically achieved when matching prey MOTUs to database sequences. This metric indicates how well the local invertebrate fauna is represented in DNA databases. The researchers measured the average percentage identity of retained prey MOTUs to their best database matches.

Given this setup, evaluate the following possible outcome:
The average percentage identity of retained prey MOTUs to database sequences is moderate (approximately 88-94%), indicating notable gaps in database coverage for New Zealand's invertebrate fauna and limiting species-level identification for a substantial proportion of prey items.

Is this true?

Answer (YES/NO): YES